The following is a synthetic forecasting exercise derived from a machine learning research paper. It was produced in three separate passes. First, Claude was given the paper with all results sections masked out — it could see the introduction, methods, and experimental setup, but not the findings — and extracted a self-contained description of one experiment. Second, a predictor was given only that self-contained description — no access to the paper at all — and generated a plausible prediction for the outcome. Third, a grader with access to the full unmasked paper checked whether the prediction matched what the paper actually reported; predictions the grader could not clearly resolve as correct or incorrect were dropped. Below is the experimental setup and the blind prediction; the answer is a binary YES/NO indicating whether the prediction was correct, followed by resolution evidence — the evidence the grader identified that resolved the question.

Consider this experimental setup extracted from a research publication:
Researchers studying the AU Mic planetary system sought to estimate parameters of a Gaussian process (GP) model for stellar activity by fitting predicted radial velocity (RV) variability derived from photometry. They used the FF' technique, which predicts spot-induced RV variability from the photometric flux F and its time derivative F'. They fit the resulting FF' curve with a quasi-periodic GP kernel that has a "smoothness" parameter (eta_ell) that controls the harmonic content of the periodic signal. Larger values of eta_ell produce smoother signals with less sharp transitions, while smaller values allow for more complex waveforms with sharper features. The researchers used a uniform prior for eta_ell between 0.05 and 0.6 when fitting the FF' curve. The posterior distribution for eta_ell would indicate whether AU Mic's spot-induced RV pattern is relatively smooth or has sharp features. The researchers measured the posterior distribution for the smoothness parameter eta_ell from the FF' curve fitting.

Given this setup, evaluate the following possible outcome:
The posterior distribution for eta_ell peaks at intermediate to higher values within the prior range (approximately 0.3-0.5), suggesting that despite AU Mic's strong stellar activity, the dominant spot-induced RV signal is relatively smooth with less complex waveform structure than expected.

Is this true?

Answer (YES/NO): YES